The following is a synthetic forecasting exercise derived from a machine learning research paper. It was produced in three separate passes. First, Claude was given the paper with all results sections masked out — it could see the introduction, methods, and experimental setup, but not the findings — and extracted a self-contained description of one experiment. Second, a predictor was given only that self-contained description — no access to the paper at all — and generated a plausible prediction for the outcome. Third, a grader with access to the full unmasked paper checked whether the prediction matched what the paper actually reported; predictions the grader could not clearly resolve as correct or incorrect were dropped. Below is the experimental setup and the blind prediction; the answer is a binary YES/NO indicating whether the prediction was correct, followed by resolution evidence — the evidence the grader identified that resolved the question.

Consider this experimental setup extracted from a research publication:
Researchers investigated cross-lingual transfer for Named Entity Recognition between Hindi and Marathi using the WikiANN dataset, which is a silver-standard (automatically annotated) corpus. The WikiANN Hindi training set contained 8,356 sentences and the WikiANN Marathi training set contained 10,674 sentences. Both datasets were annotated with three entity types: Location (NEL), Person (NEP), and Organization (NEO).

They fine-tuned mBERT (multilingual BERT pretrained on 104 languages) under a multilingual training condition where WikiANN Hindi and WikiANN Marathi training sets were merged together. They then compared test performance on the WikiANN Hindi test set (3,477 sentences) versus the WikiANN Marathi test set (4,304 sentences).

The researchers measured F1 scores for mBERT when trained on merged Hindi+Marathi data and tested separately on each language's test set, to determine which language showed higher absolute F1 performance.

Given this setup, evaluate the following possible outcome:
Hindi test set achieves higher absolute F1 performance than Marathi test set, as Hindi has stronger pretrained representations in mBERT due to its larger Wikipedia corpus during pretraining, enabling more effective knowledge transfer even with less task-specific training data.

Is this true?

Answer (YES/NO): NO